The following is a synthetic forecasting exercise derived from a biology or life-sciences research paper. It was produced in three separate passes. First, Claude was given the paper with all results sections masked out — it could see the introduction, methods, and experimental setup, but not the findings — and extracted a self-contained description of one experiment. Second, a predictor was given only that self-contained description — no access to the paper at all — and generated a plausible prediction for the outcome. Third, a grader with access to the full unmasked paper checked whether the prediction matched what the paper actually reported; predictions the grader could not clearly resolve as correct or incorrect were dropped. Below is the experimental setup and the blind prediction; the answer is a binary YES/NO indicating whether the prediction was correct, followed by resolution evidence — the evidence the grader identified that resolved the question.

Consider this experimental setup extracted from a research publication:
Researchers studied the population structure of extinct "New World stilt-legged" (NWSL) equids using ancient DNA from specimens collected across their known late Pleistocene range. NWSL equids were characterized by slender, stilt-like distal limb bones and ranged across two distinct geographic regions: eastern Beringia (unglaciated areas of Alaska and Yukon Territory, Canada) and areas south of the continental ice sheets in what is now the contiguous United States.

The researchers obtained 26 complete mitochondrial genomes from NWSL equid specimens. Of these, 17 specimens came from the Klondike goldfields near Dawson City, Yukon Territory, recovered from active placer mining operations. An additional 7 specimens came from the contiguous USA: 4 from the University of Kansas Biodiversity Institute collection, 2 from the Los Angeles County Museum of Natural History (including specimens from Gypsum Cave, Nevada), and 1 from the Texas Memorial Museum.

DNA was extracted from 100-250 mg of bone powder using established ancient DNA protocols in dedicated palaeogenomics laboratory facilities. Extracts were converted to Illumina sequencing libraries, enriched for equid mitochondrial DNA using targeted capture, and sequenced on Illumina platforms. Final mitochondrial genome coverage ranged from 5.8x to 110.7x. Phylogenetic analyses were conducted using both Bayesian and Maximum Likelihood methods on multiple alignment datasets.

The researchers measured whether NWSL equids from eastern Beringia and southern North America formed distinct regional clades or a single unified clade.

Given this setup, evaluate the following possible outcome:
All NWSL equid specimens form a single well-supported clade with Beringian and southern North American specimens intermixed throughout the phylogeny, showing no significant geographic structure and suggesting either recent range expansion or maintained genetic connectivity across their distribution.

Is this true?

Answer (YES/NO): YES